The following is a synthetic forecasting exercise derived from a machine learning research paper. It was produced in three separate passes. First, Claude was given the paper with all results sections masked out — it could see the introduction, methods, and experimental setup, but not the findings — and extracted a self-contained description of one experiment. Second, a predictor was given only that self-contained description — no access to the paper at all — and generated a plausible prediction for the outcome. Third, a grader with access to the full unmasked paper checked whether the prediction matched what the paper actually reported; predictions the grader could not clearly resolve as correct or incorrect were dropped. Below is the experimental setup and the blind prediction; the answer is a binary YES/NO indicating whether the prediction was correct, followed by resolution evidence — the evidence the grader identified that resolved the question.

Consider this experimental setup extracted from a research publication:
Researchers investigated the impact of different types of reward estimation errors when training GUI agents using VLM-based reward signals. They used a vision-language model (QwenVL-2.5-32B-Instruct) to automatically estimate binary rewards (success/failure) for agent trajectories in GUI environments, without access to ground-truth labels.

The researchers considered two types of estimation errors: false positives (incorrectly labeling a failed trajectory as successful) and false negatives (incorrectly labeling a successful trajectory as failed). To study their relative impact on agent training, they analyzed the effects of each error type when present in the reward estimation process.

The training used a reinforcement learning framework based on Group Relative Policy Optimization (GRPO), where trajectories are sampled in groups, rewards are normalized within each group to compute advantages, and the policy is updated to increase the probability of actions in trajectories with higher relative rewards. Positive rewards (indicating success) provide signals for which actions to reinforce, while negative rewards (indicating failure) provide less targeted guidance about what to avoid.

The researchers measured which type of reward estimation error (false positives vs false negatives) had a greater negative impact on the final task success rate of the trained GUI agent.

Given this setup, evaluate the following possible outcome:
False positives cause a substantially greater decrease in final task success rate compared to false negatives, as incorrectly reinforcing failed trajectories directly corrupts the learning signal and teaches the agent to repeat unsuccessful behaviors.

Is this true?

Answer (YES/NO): YES